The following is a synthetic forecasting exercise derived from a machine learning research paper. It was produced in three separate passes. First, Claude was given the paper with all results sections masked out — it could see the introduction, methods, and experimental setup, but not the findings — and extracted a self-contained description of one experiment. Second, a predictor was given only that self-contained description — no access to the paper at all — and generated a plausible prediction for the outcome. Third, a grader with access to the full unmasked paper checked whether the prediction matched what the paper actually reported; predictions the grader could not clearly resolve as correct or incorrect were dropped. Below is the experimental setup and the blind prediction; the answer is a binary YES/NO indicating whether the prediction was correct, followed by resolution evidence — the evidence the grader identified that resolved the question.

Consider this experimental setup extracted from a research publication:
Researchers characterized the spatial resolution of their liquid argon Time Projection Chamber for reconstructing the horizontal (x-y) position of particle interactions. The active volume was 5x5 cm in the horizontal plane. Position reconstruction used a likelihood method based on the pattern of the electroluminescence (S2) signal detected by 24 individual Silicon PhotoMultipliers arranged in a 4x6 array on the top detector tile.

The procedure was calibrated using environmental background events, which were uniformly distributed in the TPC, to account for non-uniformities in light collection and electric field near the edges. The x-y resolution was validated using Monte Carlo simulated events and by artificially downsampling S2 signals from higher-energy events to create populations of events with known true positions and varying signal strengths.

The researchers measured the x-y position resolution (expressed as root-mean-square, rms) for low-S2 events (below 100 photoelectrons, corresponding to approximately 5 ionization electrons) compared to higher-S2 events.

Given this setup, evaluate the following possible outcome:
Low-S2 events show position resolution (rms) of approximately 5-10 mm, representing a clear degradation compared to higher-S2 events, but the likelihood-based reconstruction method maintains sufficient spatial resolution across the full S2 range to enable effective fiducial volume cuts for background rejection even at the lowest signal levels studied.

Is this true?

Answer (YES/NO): YES